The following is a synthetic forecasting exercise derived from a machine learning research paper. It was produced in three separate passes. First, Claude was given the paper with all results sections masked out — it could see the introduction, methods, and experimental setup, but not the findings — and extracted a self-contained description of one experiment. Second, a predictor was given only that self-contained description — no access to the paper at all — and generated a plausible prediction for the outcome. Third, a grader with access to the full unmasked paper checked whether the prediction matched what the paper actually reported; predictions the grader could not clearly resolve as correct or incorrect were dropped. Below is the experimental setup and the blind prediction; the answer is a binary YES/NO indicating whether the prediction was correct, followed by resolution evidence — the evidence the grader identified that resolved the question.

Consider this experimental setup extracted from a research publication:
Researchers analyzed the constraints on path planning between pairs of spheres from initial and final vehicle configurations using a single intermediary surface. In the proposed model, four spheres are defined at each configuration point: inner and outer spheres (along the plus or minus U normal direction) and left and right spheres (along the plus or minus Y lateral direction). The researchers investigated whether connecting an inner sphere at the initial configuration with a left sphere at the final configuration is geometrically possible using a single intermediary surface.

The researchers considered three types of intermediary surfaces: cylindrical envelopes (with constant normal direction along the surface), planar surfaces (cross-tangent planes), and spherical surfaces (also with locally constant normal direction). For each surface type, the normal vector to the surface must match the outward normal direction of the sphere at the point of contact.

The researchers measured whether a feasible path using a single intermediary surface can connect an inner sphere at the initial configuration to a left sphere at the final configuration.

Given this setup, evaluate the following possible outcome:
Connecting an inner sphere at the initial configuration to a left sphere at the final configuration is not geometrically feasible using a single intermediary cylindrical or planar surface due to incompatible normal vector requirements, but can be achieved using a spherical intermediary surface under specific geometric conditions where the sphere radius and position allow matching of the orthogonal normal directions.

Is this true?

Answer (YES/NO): NO